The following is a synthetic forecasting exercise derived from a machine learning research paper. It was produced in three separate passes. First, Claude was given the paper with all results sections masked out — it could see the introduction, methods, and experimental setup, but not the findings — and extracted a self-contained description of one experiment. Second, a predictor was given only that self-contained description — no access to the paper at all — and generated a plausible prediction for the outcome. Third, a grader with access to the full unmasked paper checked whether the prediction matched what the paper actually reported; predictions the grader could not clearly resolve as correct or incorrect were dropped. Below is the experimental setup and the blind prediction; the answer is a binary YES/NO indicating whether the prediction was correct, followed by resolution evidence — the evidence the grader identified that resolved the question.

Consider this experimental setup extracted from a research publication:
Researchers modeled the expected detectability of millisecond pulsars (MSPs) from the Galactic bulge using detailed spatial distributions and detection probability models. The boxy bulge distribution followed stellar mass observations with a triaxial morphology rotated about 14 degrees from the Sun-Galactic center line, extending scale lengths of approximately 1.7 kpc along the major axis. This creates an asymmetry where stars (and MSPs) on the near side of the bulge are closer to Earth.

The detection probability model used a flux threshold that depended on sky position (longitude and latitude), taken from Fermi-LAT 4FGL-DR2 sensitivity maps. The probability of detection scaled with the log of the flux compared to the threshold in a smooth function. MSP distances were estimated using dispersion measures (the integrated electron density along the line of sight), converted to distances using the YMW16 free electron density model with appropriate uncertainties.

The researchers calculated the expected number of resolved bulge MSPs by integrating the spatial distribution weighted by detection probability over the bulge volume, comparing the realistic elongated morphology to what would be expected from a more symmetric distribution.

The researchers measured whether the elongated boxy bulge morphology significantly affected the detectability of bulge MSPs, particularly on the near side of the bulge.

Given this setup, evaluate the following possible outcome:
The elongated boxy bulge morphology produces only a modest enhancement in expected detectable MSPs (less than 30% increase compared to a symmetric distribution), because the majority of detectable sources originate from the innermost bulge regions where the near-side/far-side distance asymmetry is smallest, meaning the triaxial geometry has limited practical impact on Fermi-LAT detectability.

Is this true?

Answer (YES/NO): NO